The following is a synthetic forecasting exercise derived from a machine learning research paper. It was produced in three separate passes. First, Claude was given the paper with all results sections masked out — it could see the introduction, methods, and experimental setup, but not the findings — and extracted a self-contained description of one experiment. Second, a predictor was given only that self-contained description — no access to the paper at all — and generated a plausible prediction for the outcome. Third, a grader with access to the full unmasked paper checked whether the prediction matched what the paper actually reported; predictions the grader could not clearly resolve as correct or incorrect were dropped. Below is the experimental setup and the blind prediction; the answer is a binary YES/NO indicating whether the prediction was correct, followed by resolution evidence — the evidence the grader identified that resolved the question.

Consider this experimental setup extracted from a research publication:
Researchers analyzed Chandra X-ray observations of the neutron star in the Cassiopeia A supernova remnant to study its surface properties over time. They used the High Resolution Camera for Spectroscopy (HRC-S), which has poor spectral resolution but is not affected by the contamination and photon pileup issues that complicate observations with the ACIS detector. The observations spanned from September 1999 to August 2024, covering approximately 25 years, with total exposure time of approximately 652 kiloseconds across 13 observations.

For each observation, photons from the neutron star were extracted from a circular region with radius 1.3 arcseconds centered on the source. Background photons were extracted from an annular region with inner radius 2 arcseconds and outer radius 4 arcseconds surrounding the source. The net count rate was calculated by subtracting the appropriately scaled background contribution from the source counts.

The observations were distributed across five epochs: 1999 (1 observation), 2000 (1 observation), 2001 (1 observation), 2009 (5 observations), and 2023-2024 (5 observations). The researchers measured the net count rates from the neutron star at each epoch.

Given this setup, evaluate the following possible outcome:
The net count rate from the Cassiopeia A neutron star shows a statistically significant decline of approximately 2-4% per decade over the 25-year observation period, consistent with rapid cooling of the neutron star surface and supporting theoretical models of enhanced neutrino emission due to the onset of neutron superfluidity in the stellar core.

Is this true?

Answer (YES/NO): NO